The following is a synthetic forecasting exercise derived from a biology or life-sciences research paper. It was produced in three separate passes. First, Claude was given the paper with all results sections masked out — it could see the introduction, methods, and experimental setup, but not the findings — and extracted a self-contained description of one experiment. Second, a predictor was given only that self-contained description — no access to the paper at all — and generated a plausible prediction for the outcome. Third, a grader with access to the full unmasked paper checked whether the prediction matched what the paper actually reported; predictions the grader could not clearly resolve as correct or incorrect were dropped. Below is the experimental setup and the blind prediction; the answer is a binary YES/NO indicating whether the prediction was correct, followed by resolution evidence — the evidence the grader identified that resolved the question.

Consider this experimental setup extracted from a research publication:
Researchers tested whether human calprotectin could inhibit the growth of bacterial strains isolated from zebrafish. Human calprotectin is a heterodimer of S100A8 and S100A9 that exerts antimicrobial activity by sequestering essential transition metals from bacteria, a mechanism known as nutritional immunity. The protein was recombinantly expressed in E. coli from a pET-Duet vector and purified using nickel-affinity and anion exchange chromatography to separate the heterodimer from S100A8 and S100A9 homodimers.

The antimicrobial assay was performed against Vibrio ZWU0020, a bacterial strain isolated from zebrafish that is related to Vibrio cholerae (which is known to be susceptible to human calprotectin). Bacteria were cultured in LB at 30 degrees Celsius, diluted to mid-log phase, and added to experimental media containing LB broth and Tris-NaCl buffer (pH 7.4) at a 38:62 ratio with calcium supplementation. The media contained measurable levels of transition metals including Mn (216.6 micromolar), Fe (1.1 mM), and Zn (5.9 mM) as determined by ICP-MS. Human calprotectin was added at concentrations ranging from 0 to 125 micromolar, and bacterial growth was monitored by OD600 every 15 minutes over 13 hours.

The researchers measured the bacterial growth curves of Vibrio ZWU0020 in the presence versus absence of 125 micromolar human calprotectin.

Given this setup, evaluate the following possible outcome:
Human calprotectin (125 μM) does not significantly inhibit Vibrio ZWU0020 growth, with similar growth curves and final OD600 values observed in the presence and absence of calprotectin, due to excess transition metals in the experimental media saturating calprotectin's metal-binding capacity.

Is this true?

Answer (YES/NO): NO